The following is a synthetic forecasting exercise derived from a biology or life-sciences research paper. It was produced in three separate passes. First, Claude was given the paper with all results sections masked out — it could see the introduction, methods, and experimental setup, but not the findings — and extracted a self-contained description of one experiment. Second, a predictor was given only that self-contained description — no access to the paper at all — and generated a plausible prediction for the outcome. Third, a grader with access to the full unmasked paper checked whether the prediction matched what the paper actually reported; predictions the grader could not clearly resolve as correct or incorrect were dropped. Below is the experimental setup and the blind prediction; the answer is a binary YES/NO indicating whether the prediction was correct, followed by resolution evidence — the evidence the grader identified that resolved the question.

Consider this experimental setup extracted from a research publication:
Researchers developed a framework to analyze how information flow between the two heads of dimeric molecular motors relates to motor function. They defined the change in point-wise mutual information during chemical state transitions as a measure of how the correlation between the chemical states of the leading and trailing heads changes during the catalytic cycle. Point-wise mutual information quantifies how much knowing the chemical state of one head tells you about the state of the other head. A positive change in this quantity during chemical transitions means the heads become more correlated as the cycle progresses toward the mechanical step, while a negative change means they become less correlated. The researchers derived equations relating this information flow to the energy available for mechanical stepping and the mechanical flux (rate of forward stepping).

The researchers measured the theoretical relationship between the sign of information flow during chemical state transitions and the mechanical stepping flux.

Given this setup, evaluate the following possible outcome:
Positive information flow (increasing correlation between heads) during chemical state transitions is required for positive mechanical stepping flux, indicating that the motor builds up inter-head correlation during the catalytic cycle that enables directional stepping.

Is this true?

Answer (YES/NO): NO